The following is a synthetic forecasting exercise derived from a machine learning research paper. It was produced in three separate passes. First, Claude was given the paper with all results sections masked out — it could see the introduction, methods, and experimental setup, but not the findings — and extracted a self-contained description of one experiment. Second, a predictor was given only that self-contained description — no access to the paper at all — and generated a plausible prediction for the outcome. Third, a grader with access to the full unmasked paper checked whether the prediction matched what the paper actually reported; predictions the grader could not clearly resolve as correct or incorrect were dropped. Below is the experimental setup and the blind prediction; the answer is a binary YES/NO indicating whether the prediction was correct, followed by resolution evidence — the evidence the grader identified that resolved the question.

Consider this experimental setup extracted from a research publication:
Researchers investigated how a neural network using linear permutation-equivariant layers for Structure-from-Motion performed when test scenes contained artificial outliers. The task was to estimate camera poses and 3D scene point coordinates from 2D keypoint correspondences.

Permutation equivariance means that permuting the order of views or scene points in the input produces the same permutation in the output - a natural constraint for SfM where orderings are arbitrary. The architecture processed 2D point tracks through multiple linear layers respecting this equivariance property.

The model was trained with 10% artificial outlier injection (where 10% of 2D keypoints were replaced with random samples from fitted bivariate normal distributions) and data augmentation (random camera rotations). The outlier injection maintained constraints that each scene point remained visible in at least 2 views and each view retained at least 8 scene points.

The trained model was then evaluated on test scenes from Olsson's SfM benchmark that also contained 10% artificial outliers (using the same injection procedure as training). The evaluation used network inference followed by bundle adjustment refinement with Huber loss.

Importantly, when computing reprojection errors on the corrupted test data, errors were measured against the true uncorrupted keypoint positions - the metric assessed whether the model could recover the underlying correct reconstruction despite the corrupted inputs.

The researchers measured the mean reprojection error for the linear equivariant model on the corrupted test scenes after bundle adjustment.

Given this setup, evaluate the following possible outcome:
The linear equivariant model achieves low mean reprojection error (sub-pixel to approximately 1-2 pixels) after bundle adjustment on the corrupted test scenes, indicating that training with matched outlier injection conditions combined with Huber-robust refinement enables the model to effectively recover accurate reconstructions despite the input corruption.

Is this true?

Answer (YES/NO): NO